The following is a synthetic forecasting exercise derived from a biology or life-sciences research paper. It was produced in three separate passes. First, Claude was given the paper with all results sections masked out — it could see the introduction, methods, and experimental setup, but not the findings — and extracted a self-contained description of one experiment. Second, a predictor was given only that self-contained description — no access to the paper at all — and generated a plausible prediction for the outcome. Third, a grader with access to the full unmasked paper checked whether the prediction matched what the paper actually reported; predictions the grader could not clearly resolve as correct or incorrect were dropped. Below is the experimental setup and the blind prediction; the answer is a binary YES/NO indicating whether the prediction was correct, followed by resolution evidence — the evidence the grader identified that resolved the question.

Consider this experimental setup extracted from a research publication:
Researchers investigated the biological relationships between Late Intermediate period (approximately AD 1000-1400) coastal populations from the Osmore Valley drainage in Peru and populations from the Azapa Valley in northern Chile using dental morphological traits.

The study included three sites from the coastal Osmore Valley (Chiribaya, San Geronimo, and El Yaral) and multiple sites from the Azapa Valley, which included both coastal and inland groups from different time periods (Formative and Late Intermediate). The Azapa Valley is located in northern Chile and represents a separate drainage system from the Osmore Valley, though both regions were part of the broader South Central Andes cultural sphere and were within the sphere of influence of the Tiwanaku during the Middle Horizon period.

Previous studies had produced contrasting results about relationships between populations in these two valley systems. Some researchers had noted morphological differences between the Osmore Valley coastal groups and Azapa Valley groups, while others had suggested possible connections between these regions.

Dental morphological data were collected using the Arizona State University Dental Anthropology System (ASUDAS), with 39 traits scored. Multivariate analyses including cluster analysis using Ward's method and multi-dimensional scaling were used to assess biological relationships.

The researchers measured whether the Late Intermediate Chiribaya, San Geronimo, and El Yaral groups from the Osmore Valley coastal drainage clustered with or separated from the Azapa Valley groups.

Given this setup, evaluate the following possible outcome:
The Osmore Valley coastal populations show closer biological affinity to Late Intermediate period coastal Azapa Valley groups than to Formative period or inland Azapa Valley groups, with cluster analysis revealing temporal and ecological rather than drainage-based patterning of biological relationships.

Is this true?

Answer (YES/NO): YES